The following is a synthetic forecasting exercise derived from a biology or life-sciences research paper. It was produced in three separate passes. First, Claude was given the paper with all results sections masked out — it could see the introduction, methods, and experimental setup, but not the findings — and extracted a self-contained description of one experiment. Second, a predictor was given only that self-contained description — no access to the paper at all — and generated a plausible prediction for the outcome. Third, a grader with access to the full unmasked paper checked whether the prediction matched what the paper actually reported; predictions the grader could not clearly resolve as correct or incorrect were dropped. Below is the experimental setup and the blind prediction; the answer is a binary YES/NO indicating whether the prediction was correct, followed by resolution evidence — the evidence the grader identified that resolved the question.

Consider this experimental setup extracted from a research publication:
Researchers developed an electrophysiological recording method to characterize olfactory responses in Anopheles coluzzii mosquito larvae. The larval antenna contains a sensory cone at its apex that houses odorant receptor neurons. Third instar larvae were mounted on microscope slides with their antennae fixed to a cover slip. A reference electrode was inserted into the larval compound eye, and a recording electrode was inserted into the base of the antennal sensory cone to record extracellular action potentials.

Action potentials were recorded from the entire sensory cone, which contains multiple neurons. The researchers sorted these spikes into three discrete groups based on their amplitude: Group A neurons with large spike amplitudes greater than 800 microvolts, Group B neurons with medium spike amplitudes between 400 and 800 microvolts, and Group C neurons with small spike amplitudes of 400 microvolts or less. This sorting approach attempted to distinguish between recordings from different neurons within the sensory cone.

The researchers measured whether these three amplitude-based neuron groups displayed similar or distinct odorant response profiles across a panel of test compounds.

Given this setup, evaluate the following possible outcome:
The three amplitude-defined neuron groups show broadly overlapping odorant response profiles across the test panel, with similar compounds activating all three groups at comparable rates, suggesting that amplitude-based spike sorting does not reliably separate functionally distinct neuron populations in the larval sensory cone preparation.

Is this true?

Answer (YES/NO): NO